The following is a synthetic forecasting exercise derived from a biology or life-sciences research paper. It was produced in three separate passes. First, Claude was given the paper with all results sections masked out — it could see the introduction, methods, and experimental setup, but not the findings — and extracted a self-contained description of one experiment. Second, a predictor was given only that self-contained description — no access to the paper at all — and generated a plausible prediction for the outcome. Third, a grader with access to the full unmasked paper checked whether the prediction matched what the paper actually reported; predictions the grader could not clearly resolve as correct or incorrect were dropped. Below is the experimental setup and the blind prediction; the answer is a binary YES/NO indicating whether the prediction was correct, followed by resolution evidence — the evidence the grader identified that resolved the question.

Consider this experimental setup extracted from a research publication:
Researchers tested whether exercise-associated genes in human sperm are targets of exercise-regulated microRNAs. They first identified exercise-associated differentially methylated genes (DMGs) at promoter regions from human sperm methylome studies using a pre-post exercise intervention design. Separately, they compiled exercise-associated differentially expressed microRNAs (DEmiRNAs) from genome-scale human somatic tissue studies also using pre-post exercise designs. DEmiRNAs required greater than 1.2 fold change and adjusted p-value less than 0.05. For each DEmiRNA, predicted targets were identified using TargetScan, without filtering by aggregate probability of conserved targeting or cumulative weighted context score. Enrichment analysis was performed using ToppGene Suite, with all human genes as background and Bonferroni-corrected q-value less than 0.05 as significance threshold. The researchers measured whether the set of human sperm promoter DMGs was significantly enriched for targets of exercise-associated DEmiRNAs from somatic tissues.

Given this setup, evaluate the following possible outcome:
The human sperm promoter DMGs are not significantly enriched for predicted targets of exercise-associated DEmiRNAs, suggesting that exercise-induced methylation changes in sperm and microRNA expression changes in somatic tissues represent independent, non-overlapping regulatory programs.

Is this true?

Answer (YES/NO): NO